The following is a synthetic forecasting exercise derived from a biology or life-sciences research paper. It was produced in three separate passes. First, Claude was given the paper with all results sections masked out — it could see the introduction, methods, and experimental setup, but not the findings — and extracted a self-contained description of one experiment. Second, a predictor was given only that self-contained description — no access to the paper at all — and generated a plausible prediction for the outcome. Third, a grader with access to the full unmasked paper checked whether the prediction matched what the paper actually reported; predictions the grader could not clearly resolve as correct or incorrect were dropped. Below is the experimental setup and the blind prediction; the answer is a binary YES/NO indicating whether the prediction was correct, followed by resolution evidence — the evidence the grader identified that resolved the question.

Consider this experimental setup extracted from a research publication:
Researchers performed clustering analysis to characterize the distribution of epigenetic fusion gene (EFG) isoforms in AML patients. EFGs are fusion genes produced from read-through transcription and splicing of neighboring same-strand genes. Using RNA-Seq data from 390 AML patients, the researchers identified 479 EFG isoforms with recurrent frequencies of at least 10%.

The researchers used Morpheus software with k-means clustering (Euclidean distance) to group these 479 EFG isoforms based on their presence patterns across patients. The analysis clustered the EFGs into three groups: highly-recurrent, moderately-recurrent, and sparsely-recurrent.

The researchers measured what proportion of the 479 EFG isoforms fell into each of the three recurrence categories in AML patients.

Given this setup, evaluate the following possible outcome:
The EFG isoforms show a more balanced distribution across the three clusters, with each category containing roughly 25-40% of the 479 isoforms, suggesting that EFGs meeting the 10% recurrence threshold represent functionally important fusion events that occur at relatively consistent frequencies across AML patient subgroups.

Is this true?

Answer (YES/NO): NO